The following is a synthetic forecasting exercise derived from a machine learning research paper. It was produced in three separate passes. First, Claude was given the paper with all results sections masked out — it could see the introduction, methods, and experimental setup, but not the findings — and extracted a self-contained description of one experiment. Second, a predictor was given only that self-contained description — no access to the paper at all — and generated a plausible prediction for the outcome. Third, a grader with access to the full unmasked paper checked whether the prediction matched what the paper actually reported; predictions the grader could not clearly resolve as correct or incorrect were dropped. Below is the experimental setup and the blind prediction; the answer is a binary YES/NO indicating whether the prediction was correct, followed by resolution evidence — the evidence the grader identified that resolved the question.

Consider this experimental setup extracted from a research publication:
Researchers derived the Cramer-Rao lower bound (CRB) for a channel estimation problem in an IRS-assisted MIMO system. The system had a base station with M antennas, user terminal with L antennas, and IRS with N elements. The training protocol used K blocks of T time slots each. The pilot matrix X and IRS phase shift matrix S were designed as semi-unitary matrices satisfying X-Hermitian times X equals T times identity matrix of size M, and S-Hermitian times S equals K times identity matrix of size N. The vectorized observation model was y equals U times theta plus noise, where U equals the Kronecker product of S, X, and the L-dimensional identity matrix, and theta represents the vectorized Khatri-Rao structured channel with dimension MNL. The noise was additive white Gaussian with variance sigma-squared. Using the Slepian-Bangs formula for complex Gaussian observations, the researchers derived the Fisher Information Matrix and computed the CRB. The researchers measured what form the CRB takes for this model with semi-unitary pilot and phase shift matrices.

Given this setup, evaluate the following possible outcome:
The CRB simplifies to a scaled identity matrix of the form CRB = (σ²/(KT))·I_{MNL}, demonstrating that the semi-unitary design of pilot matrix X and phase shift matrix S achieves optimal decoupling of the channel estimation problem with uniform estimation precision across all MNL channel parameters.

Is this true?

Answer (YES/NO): NO